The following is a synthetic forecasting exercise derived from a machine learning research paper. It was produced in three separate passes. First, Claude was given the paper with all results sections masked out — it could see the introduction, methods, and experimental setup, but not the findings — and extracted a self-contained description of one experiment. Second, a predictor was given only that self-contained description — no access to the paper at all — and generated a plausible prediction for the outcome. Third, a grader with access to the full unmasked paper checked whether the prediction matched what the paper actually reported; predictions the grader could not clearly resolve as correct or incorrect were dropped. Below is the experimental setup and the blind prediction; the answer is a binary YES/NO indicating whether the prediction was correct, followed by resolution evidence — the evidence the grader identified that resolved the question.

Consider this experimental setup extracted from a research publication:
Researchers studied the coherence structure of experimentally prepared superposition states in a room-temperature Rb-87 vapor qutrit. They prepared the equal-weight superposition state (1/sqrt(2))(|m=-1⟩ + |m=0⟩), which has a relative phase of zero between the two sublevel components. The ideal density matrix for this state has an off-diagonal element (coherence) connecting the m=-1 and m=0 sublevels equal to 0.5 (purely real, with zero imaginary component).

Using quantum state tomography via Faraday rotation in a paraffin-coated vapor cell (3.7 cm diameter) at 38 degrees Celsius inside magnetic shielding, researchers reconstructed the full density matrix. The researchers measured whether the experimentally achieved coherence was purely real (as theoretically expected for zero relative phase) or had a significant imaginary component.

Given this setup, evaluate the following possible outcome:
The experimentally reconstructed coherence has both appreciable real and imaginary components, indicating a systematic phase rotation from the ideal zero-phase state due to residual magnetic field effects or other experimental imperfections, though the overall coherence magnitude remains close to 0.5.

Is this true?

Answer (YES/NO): NO